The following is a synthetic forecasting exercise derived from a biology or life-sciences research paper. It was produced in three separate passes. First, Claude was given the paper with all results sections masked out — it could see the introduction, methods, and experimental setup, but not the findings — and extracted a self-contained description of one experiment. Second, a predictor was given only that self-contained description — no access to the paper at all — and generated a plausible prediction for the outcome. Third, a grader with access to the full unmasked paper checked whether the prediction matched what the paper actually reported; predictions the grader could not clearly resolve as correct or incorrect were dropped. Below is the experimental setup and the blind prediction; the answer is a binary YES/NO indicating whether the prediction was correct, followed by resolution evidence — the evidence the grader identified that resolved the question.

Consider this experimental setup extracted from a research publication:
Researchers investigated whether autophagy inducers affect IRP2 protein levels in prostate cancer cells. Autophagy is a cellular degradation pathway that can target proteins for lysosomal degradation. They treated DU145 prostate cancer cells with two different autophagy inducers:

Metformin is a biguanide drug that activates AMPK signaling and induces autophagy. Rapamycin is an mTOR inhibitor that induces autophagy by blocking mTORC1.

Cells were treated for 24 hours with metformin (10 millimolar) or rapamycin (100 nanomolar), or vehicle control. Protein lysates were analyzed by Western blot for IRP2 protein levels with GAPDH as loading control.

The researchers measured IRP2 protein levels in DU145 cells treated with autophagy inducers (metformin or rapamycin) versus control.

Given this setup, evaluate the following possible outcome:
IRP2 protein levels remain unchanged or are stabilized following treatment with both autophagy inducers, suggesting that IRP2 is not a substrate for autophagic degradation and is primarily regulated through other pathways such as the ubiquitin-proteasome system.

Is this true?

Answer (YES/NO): YES